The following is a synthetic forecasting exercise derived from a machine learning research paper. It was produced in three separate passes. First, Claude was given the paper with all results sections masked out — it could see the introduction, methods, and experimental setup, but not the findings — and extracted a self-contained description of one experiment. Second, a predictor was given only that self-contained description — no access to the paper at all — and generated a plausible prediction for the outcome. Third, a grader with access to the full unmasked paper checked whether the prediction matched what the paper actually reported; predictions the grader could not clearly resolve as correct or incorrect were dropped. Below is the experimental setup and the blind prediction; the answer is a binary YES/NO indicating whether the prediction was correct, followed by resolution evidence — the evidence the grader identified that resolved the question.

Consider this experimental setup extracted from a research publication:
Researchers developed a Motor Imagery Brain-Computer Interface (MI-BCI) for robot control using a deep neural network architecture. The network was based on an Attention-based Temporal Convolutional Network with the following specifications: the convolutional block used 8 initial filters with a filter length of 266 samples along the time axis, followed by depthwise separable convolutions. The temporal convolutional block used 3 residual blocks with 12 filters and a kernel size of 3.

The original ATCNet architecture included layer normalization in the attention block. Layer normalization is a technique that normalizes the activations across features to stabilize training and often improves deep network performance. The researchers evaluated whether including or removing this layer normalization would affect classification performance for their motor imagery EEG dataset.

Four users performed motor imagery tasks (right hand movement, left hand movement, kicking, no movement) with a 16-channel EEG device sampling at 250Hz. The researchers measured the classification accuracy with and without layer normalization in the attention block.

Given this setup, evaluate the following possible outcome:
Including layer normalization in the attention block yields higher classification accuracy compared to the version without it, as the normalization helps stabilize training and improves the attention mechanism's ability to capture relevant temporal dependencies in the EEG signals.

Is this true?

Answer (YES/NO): NO